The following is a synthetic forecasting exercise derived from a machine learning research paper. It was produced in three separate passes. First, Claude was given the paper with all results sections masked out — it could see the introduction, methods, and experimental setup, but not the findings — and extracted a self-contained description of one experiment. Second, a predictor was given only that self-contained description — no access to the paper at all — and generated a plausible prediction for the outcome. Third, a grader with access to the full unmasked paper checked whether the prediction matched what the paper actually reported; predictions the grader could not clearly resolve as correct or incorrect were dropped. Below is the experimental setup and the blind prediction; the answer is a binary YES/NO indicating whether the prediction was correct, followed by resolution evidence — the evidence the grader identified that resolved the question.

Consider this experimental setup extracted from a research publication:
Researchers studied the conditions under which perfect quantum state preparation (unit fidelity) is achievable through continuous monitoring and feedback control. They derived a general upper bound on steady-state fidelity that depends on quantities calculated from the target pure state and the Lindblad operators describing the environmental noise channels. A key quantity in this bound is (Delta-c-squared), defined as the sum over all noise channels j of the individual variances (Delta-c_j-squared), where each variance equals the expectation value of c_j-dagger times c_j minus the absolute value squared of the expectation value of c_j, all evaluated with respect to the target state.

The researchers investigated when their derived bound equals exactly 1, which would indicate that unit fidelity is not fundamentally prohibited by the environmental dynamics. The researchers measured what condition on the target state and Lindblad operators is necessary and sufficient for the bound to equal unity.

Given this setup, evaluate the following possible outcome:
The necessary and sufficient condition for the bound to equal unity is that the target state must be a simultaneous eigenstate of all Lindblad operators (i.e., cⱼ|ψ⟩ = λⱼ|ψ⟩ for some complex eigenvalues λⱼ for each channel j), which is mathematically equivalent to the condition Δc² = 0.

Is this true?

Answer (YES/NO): YES